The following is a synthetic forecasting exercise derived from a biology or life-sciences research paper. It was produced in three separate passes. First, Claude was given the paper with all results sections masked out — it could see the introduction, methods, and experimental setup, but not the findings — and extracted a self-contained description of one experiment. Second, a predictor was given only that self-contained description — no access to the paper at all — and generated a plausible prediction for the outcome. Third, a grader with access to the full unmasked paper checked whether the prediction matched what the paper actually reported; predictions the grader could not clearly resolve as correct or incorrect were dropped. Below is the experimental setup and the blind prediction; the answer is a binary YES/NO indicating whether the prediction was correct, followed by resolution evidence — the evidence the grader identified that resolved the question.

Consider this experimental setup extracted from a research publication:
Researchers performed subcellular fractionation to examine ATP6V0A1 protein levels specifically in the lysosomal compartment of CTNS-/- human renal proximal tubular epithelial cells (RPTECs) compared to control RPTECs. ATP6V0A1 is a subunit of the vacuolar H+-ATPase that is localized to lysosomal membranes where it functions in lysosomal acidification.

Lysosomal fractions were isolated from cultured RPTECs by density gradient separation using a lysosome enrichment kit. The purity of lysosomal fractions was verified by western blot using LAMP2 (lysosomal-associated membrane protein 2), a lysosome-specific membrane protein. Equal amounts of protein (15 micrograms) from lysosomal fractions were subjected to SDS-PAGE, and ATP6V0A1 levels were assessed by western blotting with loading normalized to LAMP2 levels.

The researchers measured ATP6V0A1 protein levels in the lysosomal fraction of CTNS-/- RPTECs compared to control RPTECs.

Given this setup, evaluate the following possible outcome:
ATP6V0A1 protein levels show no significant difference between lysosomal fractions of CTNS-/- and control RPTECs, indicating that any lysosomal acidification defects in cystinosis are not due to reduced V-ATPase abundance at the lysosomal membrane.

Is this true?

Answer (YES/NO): NO